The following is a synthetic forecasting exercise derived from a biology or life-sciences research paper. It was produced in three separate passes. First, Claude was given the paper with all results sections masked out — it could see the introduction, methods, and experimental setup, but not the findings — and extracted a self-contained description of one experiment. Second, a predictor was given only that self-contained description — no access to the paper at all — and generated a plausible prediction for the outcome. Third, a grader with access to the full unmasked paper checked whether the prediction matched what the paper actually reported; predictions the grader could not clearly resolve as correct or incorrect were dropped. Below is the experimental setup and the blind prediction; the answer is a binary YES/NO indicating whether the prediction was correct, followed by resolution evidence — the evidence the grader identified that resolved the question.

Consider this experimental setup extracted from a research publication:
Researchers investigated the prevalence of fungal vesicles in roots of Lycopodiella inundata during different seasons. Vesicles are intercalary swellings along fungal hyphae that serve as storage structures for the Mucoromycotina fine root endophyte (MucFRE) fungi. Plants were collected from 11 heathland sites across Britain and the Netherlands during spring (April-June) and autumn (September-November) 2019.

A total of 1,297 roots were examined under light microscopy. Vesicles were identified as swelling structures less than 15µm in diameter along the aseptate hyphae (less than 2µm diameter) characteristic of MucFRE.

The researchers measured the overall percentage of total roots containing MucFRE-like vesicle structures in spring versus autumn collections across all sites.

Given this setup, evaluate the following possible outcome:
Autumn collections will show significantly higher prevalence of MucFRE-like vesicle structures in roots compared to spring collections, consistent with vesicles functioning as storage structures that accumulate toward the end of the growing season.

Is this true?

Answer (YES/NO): YES